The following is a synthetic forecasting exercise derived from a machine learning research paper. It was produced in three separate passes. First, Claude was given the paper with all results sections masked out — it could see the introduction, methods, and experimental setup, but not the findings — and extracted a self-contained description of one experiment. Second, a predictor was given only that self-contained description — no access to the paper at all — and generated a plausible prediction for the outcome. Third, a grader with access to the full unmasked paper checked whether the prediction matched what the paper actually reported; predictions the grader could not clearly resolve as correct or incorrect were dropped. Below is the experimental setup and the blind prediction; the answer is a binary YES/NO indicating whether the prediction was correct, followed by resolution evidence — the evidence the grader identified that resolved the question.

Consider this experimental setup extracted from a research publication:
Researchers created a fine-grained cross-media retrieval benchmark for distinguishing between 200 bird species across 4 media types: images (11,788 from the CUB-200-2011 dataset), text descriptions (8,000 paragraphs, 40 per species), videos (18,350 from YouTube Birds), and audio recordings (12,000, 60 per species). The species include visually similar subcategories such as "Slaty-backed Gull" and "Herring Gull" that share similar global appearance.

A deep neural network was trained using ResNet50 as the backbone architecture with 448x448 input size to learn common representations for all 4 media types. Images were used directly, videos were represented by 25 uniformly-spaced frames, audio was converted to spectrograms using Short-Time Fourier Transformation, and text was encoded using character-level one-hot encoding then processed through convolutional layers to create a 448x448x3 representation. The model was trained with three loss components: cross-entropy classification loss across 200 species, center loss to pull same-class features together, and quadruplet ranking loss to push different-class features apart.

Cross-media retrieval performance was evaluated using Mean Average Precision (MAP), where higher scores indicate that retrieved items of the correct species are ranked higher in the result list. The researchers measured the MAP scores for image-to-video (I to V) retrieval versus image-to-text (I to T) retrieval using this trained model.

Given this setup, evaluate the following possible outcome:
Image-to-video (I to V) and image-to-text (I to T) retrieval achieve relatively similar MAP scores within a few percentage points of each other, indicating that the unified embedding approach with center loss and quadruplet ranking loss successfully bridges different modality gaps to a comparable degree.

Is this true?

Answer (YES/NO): NO